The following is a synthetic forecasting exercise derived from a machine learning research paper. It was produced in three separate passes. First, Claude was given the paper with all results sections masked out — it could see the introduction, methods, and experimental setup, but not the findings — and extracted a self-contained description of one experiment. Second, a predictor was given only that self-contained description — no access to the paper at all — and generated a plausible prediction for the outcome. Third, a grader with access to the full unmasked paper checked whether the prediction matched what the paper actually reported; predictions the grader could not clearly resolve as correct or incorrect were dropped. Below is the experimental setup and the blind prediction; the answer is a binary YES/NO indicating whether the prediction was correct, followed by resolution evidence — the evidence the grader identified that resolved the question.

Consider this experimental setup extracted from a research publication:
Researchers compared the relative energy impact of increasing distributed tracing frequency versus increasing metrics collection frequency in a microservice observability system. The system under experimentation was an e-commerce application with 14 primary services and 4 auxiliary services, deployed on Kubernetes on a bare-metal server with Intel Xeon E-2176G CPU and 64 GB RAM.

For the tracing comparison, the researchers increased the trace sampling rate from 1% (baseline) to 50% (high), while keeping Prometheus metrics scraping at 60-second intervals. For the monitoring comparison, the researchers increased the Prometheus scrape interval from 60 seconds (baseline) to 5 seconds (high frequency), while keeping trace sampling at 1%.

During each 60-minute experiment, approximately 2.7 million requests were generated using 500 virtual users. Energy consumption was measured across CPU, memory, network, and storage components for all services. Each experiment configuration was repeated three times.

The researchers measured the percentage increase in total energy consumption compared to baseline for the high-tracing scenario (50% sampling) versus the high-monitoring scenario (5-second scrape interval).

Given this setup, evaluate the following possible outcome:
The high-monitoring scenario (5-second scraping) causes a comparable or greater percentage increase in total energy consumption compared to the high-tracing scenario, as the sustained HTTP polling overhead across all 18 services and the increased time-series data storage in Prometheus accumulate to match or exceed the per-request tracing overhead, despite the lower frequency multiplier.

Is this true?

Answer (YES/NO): NO